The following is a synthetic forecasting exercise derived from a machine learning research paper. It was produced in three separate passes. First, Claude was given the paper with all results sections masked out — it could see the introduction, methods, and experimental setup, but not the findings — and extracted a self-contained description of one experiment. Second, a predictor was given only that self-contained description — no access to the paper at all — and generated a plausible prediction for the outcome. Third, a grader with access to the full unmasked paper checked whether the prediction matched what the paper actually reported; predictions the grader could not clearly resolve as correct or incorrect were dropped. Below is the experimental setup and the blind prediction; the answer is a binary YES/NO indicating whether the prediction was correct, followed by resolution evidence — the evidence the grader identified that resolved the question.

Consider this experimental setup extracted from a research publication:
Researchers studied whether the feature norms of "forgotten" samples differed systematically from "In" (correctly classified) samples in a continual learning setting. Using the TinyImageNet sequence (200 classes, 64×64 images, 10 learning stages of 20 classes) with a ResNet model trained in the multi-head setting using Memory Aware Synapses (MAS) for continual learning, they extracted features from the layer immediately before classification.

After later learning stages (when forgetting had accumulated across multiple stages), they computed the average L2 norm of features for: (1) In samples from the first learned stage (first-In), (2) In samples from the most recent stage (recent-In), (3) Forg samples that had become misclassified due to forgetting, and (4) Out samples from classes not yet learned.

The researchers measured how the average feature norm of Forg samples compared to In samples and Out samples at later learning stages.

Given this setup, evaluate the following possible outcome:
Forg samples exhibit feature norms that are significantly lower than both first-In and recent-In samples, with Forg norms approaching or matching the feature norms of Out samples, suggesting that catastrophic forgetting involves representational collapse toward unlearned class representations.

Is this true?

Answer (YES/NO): YES